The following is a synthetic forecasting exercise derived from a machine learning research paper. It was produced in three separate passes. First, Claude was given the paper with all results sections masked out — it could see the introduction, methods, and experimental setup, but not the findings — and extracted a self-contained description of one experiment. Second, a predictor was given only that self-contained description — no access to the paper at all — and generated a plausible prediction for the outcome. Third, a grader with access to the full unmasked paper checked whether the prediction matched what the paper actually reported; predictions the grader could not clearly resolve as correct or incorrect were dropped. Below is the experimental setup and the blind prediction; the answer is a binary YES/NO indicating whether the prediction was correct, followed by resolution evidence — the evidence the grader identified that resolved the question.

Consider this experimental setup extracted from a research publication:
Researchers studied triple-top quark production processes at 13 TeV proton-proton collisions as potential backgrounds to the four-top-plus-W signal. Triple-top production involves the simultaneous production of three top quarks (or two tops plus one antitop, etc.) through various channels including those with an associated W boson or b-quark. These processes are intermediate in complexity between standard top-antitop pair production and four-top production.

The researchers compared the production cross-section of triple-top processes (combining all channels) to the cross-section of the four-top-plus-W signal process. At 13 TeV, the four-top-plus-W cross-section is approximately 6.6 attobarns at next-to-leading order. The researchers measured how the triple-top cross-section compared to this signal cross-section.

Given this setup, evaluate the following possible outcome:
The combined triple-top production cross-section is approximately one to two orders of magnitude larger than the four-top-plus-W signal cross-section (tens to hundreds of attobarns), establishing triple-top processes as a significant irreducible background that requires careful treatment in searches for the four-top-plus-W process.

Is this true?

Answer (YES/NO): YES